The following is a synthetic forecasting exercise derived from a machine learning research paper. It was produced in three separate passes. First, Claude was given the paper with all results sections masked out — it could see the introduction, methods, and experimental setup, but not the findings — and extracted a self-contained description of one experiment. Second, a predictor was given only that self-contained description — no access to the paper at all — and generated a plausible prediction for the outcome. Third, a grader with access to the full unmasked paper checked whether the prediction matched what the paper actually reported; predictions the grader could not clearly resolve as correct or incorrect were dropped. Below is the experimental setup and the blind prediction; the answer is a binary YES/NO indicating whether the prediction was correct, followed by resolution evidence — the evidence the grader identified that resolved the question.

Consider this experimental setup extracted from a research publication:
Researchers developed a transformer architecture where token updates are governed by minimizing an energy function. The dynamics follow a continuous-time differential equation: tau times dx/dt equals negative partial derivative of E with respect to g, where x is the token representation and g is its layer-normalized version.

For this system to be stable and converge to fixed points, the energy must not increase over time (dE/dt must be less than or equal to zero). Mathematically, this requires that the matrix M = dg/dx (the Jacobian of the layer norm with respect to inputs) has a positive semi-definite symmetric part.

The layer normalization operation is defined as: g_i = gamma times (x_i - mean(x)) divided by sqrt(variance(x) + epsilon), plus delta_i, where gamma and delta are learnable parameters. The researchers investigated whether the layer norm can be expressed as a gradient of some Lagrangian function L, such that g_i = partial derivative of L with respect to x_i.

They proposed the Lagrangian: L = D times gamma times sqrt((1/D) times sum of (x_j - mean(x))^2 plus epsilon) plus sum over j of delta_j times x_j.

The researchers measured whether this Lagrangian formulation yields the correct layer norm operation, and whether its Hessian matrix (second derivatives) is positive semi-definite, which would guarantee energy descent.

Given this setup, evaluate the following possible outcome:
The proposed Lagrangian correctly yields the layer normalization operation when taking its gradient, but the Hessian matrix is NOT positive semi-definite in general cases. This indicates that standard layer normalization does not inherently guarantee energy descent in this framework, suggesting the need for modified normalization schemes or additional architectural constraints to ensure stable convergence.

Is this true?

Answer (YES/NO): NO